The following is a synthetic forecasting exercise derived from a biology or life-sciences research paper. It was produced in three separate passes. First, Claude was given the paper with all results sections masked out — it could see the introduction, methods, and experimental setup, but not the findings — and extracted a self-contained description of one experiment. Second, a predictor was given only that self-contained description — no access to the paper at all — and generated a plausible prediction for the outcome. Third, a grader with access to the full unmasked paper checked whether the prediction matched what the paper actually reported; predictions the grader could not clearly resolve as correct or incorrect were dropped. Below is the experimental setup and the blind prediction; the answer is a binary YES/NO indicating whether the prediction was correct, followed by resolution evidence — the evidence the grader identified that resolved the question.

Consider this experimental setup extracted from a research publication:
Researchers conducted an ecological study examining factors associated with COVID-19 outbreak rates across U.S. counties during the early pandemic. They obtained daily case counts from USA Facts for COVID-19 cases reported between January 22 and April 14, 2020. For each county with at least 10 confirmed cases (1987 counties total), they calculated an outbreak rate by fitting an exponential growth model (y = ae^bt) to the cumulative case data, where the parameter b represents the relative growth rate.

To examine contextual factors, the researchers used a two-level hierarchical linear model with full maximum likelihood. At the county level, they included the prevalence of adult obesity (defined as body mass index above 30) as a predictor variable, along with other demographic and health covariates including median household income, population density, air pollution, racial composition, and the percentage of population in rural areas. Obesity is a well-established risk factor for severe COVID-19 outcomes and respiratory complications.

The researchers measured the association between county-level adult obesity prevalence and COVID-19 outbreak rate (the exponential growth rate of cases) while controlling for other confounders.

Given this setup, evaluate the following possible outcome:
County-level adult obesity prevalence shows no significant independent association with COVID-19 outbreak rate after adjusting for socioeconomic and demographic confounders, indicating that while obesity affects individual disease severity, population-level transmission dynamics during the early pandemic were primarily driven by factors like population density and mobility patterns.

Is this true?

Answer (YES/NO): NO